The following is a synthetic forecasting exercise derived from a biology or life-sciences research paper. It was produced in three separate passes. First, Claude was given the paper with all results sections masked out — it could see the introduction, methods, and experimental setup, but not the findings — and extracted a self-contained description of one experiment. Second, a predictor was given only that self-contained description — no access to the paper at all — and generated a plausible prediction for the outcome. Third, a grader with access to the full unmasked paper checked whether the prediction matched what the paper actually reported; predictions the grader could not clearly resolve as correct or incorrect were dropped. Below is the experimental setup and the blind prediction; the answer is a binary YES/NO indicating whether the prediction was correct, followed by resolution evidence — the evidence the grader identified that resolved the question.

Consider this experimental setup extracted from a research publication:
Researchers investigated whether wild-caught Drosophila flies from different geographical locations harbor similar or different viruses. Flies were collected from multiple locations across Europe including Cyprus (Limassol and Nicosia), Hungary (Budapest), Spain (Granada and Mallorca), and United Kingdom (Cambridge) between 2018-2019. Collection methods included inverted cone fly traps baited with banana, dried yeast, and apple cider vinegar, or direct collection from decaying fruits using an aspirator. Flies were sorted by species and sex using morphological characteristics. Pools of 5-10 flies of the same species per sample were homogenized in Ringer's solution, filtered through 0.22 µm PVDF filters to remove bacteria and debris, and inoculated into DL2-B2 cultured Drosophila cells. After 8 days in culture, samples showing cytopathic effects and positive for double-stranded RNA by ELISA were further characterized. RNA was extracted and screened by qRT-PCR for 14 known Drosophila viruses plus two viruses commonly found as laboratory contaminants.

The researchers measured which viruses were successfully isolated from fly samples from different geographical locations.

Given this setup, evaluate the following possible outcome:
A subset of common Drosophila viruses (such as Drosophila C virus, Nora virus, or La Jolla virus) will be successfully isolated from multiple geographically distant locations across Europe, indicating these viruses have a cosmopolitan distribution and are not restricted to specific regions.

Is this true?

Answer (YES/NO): YES